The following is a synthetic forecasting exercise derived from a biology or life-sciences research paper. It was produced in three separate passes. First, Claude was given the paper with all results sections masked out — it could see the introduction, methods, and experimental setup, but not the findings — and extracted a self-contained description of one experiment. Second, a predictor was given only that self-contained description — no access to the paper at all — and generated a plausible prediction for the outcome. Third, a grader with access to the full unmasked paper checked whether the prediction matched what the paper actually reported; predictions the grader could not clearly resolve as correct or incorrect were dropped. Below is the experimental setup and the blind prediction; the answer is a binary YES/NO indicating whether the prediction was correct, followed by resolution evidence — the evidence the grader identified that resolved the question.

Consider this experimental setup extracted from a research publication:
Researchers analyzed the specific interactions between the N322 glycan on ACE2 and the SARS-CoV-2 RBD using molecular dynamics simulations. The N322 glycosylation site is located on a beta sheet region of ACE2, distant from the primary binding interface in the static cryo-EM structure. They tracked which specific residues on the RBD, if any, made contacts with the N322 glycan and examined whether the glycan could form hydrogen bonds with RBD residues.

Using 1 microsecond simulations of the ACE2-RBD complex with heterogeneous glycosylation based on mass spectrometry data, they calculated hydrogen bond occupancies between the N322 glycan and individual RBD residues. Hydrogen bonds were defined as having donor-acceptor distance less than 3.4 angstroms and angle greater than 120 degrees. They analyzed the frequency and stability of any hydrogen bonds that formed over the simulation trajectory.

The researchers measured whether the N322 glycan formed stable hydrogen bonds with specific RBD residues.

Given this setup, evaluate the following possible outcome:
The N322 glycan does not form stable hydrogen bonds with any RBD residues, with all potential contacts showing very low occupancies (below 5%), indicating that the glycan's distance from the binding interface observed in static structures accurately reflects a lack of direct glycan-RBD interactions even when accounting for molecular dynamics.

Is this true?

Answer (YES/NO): NO